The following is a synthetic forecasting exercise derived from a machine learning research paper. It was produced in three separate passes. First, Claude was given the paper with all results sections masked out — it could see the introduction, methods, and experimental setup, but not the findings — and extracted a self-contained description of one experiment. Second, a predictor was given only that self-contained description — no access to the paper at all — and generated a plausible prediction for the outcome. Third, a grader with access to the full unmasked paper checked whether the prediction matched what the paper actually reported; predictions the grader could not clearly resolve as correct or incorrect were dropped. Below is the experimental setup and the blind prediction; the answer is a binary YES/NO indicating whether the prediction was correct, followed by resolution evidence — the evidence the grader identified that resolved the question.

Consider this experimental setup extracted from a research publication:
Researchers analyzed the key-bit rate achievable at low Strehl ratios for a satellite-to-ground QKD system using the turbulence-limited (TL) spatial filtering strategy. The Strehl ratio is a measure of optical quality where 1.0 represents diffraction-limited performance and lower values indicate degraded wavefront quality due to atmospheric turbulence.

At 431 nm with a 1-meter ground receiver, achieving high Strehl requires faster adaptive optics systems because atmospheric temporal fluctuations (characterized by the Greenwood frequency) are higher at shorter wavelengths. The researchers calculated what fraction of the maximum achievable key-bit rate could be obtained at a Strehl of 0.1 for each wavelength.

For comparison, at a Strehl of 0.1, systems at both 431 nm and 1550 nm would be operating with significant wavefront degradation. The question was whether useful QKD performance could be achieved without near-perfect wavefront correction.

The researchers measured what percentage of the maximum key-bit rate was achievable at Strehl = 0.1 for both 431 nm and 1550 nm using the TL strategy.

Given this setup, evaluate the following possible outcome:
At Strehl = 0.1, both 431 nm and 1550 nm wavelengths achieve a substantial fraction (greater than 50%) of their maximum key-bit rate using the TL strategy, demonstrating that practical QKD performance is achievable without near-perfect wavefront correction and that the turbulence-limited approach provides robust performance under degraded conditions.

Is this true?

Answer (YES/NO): NO